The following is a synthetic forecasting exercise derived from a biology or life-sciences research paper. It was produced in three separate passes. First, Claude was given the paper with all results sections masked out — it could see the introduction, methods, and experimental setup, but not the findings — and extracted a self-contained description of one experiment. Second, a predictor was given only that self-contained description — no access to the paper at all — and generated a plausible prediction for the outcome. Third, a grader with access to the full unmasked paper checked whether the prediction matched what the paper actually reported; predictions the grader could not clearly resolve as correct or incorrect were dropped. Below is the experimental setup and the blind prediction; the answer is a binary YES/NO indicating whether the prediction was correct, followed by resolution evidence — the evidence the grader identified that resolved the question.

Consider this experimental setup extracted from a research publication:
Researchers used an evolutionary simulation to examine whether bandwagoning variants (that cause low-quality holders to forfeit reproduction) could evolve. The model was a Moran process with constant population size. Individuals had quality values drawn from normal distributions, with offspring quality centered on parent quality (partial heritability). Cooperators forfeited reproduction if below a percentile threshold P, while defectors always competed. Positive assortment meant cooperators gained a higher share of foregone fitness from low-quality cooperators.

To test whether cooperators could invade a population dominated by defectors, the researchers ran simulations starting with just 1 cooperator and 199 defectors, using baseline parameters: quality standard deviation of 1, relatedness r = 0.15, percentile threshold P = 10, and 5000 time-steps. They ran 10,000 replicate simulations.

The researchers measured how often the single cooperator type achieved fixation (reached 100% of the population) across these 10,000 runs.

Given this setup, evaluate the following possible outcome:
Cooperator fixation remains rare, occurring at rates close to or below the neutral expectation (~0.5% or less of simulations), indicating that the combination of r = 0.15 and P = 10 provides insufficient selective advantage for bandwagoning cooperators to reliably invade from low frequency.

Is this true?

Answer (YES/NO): YES